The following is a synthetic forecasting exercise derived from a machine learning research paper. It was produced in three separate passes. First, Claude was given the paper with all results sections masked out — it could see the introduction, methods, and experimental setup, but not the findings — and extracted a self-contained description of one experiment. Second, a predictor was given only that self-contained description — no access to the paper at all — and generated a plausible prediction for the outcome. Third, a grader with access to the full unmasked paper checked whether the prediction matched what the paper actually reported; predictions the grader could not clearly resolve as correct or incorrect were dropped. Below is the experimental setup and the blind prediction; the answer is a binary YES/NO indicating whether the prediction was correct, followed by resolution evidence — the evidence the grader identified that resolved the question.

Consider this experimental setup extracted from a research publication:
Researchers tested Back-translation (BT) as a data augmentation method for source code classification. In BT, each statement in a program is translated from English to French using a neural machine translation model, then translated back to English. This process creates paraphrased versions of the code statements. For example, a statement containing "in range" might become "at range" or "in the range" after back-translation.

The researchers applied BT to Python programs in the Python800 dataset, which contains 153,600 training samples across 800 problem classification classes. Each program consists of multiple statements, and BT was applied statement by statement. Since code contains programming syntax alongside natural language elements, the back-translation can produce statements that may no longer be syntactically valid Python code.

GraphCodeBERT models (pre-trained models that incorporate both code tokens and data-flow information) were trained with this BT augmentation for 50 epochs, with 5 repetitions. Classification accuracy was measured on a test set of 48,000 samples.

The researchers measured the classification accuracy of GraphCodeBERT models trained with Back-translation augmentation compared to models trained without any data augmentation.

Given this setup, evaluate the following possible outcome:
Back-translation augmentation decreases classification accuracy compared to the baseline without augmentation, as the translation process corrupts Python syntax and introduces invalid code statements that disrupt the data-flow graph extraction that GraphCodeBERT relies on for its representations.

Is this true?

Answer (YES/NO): NO